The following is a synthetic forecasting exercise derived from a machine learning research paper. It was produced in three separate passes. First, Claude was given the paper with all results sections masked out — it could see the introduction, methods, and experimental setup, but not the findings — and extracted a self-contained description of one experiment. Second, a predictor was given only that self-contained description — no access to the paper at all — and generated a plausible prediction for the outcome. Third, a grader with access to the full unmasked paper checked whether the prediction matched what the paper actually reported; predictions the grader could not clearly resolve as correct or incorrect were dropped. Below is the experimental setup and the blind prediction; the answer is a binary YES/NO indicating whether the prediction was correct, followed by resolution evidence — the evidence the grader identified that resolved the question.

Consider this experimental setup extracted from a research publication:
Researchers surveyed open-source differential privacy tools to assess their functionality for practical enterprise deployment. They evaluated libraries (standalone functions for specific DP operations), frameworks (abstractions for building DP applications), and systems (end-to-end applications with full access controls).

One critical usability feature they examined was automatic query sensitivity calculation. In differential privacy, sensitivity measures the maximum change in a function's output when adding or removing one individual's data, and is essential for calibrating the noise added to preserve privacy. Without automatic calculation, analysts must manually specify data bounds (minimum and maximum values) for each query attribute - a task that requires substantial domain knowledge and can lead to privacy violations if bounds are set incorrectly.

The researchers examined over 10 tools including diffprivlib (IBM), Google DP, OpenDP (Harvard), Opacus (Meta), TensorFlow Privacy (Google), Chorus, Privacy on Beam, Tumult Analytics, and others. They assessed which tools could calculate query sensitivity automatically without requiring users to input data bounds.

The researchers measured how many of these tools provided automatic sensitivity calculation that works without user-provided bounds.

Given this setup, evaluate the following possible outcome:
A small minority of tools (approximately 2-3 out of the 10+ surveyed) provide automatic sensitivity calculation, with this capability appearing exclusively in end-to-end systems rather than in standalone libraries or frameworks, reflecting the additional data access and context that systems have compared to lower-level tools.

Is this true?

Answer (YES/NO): NO